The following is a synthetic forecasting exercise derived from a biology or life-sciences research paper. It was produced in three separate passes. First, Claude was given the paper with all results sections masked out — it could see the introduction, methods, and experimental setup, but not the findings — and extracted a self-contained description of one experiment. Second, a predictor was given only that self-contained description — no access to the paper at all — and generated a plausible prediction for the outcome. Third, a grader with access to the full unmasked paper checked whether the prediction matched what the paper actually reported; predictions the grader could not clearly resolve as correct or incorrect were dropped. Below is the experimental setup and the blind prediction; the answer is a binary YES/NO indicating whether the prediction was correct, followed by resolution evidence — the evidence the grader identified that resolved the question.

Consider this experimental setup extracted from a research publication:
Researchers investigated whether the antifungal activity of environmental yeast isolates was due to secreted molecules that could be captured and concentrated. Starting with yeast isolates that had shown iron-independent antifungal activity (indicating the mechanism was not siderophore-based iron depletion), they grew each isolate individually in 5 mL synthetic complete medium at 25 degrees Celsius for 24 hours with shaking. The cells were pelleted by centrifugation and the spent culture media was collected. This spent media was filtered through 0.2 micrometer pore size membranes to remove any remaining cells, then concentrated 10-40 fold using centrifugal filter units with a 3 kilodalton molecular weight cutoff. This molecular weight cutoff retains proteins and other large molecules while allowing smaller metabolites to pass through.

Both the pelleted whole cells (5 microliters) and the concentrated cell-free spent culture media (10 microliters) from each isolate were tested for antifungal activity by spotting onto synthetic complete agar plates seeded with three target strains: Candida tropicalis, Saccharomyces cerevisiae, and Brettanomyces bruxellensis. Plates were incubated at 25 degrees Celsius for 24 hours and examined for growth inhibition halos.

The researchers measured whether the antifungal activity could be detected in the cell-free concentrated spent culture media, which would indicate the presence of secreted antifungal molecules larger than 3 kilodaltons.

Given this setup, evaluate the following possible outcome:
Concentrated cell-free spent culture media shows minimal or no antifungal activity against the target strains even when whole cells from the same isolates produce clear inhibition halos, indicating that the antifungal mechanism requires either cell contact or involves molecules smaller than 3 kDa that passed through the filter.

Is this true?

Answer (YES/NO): NO